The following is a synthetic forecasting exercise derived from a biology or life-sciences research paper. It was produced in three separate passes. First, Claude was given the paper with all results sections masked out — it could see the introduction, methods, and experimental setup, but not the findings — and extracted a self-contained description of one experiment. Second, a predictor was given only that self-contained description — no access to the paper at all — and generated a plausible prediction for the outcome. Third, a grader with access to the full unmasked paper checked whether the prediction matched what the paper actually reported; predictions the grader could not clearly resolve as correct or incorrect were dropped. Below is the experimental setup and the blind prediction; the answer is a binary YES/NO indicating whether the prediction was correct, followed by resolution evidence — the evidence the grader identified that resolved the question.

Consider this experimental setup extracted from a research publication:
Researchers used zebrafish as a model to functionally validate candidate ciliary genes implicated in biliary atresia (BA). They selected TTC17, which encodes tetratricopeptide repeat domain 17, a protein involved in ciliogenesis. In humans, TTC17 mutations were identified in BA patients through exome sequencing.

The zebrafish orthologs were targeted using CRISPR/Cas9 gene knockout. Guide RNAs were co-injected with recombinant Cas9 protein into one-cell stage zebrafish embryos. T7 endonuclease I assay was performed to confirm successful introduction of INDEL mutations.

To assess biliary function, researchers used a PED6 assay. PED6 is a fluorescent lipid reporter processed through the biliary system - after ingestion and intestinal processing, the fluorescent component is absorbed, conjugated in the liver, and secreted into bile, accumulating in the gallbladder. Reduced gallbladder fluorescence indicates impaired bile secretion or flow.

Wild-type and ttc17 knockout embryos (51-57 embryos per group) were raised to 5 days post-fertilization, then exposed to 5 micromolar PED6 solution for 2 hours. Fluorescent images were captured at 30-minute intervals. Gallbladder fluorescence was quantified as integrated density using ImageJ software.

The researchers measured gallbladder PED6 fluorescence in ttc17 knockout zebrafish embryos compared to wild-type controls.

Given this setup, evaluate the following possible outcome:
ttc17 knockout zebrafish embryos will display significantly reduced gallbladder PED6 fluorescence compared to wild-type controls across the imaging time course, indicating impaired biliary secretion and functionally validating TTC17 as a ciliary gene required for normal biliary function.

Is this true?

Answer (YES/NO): YES